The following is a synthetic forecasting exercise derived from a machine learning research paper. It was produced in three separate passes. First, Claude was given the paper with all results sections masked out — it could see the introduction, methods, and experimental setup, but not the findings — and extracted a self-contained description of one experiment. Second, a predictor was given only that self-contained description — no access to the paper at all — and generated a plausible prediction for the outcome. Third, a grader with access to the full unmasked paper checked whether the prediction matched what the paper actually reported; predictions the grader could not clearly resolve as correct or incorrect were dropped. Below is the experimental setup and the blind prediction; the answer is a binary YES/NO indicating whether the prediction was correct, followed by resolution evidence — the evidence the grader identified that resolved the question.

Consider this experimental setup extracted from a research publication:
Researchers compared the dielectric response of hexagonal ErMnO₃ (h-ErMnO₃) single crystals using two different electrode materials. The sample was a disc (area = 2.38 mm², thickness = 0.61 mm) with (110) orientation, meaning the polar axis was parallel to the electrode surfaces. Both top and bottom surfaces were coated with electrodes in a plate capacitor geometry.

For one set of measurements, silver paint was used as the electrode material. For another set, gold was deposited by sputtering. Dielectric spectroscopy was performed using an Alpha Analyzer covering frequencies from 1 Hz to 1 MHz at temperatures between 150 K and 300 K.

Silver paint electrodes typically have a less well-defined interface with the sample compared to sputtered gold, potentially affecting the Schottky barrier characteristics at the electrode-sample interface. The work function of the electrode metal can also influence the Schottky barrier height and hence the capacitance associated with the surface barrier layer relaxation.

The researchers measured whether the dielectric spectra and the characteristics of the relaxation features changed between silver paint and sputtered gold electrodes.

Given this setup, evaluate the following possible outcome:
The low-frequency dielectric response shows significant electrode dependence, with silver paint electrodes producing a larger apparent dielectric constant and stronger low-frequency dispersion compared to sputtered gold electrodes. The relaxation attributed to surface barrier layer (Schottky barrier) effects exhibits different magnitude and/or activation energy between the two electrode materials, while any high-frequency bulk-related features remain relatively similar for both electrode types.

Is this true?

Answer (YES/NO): NO